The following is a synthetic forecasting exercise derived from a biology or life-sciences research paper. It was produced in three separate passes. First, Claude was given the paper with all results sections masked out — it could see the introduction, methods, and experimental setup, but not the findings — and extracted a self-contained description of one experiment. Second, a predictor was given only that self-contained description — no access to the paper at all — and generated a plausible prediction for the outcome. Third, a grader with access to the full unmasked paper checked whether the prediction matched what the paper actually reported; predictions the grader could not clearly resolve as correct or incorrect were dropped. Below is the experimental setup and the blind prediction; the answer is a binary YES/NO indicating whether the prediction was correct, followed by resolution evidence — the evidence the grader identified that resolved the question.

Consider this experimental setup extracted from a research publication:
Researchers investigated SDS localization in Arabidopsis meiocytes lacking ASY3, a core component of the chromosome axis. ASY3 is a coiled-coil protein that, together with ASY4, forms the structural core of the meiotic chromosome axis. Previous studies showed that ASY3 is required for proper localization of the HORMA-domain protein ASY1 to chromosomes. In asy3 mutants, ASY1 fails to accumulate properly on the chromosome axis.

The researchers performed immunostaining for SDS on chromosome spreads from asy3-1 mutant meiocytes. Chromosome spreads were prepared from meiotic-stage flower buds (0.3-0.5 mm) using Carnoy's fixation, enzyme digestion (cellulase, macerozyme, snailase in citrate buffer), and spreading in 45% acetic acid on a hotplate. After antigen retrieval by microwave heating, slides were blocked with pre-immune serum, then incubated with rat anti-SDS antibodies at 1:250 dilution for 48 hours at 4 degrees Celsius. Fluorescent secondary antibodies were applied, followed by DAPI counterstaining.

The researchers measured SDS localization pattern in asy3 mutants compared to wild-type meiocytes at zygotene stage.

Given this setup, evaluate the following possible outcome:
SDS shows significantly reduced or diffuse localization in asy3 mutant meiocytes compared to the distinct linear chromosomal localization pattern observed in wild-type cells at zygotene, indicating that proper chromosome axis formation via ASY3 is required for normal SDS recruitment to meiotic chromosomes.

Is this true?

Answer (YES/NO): YES